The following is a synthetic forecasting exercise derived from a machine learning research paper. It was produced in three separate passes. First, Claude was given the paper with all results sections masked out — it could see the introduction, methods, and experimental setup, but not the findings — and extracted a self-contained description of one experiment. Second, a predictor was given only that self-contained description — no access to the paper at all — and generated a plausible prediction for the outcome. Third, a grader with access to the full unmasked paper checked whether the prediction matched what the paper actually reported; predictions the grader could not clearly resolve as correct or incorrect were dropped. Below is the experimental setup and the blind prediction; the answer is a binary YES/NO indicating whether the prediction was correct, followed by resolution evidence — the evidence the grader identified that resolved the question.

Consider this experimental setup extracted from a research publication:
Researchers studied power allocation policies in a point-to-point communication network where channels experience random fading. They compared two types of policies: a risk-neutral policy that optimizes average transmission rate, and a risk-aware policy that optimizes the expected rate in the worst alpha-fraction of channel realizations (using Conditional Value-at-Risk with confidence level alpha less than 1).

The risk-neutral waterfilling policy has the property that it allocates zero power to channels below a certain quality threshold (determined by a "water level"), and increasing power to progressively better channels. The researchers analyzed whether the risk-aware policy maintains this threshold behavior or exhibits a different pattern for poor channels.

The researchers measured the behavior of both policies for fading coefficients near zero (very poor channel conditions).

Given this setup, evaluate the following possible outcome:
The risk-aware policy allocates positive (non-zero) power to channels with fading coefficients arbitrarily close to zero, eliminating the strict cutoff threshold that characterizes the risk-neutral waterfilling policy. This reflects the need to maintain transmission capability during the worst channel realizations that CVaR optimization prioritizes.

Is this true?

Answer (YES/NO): NO